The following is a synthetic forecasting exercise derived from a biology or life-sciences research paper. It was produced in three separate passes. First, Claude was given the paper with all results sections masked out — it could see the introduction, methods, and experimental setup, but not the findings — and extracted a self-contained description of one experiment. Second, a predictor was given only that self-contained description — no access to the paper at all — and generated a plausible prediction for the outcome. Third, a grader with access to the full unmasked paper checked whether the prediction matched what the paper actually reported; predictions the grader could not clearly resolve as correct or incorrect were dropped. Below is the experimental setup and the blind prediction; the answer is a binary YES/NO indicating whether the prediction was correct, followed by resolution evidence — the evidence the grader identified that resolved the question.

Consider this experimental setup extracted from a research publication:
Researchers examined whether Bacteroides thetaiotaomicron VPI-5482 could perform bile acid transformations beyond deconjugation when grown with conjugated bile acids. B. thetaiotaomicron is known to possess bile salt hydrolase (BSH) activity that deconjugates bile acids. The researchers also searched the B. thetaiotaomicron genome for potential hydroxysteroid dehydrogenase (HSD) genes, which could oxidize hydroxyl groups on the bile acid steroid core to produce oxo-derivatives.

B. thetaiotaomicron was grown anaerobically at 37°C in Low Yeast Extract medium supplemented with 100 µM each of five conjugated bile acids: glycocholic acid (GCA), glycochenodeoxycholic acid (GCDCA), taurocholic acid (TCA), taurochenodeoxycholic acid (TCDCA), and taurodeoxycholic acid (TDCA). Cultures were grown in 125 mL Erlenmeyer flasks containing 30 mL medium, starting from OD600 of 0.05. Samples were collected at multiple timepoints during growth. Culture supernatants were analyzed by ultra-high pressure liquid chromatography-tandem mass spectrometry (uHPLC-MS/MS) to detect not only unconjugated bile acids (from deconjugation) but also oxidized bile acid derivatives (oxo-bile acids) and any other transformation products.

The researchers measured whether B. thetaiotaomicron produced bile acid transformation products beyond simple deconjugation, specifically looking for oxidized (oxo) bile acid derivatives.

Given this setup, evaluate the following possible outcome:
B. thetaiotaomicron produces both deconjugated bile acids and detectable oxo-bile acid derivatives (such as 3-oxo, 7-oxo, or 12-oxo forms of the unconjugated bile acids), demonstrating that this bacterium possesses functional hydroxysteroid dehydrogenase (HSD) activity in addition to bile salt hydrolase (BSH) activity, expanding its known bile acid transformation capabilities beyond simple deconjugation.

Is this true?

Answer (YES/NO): NO